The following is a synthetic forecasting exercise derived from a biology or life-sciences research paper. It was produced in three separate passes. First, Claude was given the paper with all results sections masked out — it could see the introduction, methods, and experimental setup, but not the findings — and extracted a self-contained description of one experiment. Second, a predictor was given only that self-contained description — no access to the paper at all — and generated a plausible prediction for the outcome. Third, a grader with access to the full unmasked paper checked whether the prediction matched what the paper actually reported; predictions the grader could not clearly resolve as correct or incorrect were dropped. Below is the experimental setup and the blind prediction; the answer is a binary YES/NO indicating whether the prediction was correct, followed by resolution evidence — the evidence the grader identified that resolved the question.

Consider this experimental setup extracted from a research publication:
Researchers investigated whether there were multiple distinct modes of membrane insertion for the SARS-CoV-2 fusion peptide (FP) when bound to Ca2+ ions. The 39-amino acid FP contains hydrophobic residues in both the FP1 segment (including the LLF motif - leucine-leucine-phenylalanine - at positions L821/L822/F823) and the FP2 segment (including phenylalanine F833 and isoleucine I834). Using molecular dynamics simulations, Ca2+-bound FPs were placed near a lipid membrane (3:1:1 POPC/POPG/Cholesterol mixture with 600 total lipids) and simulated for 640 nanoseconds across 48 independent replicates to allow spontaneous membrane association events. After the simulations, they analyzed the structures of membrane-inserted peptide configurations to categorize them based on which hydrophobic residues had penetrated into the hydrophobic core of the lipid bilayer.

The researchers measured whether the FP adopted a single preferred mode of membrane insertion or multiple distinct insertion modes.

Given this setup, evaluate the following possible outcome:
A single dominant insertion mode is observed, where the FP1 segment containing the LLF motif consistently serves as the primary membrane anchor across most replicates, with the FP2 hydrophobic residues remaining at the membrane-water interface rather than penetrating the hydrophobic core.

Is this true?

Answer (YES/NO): NO